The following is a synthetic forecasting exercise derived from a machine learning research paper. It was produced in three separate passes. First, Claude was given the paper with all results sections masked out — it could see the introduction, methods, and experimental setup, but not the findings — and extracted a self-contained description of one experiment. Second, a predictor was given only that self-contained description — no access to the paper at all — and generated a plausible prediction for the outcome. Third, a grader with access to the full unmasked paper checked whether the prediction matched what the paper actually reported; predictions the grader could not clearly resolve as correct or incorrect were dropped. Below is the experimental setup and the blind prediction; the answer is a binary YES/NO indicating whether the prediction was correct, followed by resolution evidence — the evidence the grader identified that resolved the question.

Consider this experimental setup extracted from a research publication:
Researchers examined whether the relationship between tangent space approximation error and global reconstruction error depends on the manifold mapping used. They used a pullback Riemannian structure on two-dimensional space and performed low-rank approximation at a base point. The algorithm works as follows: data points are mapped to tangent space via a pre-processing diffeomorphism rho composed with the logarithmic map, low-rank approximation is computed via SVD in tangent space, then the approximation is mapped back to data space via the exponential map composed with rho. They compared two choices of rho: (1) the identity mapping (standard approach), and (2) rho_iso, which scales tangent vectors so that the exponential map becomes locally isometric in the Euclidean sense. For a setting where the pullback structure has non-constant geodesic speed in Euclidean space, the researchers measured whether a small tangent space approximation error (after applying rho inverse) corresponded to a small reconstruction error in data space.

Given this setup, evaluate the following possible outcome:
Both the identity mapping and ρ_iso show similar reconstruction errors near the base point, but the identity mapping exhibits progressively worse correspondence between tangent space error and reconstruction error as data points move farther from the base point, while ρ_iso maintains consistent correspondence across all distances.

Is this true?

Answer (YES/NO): YES